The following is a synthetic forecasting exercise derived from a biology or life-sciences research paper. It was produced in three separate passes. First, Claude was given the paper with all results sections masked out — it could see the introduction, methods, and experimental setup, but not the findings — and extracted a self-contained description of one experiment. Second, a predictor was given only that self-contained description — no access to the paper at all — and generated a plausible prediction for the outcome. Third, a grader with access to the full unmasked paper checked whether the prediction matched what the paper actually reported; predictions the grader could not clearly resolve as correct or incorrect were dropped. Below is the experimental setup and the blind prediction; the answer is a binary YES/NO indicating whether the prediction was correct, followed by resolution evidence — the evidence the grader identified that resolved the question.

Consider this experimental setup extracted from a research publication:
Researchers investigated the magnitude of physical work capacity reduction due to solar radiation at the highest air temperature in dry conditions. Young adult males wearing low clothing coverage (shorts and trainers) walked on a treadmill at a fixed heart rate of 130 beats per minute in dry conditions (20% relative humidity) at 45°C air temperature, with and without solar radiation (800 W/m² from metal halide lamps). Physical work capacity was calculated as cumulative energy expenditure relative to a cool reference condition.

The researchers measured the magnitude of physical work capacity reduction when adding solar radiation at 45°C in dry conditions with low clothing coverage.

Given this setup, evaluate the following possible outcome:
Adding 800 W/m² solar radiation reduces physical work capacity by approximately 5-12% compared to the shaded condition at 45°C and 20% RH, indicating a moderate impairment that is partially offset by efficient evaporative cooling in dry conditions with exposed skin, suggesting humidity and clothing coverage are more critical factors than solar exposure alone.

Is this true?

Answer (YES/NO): NO